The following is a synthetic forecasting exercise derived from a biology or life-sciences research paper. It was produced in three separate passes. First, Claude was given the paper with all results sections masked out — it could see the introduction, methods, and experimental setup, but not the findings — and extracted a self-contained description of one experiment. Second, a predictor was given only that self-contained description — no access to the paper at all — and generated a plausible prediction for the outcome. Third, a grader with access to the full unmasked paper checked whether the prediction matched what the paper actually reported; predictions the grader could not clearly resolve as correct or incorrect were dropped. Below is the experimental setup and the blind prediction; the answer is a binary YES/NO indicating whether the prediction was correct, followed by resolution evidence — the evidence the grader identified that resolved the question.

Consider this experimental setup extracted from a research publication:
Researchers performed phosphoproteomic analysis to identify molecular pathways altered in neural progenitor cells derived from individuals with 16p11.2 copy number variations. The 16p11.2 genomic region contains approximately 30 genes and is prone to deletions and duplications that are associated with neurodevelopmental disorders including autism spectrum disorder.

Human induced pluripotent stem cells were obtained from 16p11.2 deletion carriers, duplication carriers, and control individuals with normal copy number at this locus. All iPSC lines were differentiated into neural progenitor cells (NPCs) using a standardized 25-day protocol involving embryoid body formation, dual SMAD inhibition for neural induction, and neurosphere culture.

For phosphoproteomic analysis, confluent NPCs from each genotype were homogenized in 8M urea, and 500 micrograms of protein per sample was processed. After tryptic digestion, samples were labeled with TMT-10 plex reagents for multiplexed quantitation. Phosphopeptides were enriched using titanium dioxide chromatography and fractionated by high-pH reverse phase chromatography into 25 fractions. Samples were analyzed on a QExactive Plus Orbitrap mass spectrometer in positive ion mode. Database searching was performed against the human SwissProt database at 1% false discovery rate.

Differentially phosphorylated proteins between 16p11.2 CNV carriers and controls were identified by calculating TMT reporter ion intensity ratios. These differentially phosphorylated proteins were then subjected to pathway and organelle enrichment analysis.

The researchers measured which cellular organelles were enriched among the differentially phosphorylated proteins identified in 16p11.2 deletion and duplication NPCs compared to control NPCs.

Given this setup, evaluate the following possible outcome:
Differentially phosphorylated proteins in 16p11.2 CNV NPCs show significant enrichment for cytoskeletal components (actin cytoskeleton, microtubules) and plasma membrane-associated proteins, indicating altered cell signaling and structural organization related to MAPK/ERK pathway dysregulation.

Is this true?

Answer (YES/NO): NO